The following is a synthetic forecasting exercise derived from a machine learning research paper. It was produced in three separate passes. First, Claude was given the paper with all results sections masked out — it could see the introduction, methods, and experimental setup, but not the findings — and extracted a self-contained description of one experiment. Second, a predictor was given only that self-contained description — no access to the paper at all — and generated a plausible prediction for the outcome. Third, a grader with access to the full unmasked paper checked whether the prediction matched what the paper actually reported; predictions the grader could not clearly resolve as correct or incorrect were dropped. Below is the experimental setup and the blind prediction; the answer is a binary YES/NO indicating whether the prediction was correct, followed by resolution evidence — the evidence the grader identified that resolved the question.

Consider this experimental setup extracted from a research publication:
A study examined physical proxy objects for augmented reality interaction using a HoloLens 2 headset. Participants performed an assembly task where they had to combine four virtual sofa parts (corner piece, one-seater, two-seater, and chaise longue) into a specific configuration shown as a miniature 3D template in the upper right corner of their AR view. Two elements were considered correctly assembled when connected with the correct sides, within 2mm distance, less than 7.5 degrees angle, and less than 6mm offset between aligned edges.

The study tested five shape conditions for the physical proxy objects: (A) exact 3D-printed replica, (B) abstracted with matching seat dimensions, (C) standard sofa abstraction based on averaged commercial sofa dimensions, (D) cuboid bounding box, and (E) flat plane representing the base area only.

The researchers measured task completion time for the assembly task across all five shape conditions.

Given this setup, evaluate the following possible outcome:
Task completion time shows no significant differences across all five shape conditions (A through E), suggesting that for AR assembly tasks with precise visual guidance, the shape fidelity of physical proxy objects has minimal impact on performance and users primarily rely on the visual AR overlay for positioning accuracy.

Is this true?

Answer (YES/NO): NO